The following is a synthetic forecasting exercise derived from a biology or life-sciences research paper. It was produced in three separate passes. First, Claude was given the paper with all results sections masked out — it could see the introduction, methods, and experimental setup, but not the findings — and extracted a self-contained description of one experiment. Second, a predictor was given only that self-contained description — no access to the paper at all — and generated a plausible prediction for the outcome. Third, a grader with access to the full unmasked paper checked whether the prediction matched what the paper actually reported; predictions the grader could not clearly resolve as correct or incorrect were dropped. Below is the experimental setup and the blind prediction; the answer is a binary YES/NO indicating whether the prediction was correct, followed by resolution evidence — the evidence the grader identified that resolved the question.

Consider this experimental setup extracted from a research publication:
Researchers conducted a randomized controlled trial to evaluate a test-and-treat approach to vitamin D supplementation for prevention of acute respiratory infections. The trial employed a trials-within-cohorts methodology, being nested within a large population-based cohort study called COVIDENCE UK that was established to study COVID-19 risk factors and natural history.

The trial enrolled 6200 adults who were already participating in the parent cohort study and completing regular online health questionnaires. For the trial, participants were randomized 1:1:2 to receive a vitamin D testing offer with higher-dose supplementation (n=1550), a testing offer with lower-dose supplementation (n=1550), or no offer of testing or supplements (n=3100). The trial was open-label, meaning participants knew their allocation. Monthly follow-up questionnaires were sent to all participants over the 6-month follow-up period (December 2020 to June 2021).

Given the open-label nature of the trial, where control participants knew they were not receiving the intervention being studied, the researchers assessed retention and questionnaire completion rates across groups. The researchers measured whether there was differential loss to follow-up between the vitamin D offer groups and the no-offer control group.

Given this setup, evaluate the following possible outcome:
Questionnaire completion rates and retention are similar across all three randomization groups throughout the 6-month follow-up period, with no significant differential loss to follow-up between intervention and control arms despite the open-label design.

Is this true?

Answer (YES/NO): NO